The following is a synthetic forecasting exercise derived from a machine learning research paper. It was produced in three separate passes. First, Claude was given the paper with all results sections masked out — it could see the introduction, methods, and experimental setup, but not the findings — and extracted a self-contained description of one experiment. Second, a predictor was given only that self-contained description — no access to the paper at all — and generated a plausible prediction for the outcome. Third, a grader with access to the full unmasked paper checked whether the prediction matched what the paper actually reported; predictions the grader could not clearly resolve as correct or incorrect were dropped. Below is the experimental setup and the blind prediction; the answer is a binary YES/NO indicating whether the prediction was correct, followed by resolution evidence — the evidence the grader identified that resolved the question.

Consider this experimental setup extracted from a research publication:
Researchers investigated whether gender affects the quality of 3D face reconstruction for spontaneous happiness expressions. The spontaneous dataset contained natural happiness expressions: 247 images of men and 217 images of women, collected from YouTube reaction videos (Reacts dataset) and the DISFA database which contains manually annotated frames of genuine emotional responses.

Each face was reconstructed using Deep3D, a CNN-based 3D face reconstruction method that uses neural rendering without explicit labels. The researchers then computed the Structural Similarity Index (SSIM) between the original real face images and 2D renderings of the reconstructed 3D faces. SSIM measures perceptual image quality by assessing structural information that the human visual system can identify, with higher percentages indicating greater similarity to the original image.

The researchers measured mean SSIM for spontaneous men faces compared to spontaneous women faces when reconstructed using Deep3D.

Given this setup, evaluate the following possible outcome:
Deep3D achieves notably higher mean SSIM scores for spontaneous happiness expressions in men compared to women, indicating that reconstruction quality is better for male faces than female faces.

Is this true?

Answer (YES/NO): NO